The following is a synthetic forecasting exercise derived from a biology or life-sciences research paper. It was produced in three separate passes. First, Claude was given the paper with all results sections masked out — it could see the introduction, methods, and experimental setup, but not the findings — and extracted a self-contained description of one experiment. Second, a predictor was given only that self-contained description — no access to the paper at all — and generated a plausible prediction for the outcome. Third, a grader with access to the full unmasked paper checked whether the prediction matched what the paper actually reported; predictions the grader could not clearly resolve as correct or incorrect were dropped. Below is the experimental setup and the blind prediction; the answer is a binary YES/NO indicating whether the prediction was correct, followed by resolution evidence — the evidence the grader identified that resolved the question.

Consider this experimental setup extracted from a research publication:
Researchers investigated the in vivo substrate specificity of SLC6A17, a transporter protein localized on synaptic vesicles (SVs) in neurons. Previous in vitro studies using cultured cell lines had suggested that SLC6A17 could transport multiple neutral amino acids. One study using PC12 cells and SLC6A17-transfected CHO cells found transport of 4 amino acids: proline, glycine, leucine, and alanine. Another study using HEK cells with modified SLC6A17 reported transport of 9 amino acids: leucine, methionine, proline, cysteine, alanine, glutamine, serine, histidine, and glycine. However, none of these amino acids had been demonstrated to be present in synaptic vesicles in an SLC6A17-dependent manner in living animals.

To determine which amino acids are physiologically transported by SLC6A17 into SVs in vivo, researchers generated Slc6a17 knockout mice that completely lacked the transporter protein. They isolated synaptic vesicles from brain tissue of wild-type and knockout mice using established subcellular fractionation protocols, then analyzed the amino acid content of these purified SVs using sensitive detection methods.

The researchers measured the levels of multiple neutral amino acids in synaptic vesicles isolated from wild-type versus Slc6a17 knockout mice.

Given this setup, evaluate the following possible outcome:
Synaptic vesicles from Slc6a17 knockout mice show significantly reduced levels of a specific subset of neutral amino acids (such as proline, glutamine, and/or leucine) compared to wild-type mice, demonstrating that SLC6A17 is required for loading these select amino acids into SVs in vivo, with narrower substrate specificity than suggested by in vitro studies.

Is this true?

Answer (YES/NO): NO